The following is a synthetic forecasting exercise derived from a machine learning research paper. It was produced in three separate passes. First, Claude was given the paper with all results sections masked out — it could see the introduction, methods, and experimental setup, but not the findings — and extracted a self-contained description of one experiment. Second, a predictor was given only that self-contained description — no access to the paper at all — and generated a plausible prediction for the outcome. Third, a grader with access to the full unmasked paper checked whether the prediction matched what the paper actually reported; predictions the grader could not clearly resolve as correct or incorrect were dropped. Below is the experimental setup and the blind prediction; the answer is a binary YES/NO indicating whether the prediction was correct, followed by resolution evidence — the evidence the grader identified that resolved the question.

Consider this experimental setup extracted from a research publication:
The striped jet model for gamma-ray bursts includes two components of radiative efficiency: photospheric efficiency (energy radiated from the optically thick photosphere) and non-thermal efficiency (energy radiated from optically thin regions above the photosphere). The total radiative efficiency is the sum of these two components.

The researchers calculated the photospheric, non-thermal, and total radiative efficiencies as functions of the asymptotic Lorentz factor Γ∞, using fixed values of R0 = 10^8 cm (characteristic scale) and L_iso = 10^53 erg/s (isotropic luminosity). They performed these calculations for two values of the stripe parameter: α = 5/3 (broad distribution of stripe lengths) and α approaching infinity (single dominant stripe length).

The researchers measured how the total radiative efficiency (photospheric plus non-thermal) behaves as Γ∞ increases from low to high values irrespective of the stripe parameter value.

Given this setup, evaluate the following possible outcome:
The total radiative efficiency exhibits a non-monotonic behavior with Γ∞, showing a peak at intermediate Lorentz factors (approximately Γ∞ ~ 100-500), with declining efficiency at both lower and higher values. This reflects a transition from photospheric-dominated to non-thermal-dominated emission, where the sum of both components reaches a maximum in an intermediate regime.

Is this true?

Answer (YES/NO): NO